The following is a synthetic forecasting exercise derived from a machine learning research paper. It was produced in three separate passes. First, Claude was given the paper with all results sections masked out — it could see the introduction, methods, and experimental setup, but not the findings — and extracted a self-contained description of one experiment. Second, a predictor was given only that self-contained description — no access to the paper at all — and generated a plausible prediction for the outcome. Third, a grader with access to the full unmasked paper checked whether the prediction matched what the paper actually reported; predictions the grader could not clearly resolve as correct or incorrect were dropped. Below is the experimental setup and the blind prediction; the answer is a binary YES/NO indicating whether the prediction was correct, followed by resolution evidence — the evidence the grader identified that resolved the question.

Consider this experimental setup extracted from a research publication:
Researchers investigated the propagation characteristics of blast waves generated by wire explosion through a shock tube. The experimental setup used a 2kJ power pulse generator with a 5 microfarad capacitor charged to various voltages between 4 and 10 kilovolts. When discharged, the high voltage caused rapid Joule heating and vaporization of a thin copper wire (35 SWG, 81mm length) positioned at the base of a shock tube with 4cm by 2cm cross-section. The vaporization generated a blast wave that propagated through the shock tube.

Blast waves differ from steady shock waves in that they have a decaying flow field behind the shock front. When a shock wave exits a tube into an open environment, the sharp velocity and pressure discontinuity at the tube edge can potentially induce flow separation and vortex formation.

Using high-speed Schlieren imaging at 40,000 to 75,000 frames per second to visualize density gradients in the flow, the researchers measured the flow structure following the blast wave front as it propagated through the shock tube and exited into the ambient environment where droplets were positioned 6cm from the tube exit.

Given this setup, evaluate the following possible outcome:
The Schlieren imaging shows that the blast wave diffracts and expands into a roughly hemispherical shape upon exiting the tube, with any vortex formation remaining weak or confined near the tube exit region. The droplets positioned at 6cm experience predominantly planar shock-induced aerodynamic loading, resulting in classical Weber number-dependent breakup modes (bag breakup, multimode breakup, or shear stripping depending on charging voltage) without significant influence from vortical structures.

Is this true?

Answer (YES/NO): NO